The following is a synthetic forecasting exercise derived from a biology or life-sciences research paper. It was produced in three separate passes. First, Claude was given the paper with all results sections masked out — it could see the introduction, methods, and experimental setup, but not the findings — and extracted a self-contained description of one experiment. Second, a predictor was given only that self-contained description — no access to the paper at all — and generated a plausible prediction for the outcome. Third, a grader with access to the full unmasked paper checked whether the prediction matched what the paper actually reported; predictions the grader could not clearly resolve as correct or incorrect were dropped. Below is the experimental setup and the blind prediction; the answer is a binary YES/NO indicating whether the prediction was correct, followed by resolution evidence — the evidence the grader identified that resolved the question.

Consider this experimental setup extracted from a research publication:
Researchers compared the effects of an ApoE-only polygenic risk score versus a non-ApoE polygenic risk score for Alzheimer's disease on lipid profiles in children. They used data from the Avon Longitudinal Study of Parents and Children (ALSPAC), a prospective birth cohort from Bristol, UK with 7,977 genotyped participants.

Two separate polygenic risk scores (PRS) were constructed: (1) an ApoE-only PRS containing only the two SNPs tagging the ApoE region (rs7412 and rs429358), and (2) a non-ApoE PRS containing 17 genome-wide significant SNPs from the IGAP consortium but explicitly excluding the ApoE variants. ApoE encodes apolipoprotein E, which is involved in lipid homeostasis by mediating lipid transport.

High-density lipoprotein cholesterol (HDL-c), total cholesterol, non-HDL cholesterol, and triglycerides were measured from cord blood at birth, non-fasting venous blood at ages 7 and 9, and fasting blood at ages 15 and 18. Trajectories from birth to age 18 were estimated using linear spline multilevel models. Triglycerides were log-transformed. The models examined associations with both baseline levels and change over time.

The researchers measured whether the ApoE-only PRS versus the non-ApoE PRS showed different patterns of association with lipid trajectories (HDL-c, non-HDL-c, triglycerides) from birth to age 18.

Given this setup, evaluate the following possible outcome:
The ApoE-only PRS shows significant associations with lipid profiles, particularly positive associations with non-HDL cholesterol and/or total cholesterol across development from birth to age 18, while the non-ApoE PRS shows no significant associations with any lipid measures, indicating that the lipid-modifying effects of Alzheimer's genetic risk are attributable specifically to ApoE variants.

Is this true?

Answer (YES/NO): YES